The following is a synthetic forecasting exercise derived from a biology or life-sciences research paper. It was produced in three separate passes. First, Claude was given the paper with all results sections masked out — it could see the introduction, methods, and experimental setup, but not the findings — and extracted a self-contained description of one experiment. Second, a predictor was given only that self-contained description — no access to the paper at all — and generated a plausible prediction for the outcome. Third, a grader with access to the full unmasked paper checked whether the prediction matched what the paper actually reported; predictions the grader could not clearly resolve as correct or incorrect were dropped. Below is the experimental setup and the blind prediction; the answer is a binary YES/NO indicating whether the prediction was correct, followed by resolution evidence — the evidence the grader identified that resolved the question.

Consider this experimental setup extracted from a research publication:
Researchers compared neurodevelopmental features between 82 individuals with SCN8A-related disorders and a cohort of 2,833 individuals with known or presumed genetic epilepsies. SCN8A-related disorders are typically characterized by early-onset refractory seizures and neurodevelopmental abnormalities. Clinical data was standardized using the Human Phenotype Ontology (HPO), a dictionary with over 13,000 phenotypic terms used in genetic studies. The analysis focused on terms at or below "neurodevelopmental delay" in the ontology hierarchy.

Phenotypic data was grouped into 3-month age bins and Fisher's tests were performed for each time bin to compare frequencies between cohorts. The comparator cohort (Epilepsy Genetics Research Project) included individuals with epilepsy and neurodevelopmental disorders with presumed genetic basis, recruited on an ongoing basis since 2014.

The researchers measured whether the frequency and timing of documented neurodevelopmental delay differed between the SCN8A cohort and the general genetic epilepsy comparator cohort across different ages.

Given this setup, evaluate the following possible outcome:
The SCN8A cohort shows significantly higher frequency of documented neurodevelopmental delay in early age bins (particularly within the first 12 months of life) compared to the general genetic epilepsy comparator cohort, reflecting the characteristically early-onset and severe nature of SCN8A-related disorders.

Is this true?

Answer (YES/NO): NO